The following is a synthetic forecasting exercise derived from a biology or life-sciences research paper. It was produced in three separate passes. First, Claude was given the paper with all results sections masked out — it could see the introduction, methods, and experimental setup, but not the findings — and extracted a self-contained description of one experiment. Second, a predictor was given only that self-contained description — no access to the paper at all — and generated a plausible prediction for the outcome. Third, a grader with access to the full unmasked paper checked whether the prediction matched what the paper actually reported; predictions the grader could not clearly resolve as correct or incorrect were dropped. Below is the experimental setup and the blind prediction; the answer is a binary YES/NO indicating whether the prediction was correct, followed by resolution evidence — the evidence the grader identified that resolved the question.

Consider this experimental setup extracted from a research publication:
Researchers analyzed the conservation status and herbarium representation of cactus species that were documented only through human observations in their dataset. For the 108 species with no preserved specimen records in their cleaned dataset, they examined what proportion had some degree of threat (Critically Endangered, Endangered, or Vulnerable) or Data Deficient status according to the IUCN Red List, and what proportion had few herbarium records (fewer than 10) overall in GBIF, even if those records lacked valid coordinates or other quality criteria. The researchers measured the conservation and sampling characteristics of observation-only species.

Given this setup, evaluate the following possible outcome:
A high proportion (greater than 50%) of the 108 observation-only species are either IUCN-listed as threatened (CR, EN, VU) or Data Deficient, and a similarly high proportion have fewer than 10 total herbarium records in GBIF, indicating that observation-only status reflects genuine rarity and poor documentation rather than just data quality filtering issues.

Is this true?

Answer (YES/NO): NO